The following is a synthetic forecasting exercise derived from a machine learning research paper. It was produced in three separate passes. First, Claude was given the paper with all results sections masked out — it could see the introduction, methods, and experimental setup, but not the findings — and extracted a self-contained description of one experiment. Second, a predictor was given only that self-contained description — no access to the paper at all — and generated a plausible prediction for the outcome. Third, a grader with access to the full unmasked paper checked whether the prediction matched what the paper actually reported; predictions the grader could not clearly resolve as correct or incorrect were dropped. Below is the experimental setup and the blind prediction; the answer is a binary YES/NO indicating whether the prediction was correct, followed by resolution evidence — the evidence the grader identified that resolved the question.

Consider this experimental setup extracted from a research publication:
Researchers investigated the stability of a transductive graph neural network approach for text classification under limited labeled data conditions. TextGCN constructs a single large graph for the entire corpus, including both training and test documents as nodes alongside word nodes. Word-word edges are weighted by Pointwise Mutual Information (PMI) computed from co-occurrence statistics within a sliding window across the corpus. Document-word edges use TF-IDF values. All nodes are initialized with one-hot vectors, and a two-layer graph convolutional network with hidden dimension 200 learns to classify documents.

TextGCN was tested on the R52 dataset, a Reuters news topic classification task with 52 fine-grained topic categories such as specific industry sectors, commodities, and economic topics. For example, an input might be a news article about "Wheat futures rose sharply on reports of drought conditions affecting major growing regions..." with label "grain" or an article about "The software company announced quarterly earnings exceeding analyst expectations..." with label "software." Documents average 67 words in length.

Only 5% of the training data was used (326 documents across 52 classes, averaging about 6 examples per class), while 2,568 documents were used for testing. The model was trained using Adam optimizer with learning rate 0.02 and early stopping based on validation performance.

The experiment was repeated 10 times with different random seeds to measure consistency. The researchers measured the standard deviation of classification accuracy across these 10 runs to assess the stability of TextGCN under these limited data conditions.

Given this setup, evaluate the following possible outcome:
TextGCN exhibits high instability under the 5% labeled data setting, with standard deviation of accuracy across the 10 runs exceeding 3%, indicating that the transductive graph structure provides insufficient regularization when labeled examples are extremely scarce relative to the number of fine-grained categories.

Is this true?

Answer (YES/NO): YES